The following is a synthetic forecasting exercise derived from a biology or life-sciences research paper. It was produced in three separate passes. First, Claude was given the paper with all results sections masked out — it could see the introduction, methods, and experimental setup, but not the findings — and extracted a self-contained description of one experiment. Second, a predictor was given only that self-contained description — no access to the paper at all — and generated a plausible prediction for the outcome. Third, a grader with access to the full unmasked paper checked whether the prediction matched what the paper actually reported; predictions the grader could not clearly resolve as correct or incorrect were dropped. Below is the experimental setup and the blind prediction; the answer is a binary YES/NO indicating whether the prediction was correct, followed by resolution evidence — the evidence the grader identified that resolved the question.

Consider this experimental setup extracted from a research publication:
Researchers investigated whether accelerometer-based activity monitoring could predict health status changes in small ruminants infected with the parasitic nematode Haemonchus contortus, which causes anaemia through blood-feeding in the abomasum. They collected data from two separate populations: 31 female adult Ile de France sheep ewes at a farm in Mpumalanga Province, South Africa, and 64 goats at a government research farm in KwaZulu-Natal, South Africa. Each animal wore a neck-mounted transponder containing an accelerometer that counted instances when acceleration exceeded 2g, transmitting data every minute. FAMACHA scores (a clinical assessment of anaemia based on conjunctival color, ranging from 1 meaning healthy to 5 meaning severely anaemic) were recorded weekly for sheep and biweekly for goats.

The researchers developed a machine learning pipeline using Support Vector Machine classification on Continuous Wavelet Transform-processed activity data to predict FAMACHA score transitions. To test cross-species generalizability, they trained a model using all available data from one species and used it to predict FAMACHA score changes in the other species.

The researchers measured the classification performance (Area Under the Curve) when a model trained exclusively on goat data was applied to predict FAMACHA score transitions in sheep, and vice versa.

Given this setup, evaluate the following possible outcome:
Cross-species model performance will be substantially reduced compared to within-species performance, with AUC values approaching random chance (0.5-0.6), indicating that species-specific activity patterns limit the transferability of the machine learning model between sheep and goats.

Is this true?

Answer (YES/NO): NO